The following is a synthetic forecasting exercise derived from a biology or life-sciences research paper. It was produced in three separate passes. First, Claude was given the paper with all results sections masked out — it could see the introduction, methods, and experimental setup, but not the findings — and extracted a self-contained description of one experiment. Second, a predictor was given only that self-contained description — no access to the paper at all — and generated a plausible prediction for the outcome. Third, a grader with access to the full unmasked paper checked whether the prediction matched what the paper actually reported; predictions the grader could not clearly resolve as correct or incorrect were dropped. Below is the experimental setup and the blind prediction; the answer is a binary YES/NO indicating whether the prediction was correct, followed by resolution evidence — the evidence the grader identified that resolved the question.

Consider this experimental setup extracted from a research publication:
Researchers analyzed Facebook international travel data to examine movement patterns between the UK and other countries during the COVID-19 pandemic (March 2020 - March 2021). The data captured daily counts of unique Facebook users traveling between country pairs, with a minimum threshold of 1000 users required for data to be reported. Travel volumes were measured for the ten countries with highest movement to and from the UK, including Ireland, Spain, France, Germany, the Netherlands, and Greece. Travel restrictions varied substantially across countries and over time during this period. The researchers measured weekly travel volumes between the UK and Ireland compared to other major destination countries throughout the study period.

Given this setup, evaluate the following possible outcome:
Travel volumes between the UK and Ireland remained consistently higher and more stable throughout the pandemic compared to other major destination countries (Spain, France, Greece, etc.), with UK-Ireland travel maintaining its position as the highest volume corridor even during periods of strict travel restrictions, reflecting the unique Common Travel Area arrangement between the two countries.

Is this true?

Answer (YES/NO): YES